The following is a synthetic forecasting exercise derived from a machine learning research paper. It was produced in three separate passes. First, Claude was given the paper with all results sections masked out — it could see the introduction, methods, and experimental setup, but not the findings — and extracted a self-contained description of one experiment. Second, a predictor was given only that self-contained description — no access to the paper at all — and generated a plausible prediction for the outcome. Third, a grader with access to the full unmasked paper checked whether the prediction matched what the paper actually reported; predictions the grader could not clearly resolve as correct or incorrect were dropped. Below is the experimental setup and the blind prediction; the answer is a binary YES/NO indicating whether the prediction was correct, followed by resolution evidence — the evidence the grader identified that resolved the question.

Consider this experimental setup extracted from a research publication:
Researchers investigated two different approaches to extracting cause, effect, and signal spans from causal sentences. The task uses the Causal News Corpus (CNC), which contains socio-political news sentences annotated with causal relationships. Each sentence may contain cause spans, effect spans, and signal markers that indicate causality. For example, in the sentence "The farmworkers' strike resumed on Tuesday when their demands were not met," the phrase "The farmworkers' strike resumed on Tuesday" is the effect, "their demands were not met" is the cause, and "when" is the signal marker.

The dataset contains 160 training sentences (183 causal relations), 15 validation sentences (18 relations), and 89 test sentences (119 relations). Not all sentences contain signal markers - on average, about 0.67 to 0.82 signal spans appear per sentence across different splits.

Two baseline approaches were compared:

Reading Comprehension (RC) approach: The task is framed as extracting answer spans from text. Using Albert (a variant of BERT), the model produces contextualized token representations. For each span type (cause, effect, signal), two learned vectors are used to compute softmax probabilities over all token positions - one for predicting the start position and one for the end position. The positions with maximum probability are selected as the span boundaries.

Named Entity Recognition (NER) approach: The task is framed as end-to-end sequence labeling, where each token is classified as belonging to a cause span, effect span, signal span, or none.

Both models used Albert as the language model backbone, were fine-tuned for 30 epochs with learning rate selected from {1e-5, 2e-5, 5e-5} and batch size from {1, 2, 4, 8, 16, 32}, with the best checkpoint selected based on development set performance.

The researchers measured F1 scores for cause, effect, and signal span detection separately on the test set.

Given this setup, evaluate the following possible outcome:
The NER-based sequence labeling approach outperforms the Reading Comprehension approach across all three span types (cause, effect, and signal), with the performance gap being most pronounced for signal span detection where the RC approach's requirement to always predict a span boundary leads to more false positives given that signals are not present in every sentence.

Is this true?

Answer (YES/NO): NO